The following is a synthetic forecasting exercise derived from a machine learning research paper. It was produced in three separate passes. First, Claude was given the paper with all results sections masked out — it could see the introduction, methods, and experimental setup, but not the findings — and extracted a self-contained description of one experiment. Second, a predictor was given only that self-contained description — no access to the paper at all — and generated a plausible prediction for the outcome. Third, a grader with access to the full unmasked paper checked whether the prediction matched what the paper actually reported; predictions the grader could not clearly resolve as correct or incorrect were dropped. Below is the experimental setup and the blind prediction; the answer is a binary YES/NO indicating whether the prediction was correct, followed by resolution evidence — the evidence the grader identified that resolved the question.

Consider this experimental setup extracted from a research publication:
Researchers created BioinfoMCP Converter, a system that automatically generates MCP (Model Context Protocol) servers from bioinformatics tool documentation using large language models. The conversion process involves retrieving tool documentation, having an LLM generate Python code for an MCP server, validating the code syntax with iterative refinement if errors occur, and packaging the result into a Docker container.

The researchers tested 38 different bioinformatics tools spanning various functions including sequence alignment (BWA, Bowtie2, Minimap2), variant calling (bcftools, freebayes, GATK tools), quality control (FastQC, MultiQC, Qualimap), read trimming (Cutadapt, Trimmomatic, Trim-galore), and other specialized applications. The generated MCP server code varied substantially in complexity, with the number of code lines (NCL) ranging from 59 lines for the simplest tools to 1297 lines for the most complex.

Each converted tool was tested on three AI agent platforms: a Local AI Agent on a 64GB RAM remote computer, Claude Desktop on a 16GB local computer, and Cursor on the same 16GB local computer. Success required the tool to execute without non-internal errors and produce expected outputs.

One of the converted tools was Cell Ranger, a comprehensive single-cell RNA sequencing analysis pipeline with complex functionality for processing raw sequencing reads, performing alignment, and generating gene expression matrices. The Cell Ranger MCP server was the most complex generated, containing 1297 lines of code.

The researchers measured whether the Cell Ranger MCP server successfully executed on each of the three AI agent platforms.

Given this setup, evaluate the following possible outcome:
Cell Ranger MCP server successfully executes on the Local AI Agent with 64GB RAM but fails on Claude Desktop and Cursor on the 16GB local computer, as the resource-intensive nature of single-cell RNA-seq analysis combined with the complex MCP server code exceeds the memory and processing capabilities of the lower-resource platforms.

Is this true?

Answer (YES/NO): NO